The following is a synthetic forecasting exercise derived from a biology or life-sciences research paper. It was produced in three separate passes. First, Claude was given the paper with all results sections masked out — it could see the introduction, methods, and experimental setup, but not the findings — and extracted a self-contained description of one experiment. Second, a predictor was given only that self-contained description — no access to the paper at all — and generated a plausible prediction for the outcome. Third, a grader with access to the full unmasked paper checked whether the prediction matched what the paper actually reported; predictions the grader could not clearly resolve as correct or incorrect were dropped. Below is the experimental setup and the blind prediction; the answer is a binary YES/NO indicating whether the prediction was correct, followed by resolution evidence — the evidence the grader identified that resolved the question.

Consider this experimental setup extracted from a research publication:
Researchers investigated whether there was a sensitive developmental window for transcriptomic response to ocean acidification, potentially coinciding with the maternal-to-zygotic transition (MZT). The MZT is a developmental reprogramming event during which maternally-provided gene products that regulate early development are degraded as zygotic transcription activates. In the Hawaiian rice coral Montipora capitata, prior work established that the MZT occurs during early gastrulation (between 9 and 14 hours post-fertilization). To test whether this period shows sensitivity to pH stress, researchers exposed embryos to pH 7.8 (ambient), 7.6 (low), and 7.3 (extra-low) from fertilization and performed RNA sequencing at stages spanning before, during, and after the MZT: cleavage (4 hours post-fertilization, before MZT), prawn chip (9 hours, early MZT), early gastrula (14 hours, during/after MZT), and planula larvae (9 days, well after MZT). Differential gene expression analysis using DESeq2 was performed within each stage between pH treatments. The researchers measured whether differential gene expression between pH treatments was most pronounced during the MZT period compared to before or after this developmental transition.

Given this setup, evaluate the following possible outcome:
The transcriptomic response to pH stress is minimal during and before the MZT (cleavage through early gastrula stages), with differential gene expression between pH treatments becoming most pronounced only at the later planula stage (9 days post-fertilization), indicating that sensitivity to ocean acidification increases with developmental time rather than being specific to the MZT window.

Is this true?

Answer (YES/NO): YES